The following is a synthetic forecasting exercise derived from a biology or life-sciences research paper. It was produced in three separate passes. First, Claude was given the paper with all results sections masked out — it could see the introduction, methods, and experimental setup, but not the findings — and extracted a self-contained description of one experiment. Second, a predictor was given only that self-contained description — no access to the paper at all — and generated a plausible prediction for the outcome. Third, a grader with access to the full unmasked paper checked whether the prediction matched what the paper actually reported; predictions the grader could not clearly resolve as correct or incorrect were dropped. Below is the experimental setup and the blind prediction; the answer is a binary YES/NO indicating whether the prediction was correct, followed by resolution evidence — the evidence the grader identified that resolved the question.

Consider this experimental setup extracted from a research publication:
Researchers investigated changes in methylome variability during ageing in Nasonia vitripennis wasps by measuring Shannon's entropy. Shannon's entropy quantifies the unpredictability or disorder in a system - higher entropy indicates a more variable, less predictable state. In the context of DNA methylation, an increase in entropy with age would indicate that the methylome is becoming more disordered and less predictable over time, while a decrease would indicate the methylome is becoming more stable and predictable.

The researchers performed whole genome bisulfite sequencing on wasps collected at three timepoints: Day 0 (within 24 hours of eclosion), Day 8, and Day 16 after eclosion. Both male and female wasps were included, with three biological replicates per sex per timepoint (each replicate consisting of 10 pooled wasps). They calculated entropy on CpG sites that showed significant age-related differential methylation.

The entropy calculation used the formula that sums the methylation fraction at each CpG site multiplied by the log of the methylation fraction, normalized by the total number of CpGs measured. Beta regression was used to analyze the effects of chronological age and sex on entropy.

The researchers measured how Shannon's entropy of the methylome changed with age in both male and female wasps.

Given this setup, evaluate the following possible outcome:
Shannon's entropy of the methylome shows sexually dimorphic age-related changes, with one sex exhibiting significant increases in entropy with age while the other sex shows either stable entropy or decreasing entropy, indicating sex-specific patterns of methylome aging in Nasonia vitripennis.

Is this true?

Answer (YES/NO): YES